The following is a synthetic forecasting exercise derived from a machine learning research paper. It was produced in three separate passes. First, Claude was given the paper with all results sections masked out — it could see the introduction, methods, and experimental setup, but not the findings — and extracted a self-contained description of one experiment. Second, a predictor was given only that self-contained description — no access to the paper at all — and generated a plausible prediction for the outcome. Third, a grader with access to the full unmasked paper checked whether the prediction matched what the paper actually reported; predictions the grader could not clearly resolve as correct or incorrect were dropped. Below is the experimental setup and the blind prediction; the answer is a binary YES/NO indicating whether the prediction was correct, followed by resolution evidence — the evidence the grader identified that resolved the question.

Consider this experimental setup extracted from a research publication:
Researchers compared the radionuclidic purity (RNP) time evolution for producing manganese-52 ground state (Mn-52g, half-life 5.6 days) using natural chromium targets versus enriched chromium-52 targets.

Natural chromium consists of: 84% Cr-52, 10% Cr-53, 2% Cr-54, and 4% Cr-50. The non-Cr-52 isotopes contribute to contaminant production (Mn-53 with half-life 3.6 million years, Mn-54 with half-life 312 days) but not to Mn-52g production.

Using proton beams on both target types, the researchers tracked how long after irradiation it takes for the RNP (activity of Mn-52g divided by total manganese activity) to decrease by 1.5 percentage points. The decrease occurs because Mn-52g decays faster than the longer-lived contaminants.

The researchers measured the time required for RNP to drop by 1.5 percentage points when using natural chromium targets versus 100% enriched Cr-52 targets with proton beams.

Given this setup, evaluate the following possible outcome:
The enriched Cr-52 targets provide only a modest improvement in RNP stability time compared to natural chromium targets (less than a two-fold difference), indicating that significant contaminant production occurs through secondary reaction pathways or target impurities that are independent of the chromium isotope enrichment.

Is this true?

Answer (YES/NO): NO